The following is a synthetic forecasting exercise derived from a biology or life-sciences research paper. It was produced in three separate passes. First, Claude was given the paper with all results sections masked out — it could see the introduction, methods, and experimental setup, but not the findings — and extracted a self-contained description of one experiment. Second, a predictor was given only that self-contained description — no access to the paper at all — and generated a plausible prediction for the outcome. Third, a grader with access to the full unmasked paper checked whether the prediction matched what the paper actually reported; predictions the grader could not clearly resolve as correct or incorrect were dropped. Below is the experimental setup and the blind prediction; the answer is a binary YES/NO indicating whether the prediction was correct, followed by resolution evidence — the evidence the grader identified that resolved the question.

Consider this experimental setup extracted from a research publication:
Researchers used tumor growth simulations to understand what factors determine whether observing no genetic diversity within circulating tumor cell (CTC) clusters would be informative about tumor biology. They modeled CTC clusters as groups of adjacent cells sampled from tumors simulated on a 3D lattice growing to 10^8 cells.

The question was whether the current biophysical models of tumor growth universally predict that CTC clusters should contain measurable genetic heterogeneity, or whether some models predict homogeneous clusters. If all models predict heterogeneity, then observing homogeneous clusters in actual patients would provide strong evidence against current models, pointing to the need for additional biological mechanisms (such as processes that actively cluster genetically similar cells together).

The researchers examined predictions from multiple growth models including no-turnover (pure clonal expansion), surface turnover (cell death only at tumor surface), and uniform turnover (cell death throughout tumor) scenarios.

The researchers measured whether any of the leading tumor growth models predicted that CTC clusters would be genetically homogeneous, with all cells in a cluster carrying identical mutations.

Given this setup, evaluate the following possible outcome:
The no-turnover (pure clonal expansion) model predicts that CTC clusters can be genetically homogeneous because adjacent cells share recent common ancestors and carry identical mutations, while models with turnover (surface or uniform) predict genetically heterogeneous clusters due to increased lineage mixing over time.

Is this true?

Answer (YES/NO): NO